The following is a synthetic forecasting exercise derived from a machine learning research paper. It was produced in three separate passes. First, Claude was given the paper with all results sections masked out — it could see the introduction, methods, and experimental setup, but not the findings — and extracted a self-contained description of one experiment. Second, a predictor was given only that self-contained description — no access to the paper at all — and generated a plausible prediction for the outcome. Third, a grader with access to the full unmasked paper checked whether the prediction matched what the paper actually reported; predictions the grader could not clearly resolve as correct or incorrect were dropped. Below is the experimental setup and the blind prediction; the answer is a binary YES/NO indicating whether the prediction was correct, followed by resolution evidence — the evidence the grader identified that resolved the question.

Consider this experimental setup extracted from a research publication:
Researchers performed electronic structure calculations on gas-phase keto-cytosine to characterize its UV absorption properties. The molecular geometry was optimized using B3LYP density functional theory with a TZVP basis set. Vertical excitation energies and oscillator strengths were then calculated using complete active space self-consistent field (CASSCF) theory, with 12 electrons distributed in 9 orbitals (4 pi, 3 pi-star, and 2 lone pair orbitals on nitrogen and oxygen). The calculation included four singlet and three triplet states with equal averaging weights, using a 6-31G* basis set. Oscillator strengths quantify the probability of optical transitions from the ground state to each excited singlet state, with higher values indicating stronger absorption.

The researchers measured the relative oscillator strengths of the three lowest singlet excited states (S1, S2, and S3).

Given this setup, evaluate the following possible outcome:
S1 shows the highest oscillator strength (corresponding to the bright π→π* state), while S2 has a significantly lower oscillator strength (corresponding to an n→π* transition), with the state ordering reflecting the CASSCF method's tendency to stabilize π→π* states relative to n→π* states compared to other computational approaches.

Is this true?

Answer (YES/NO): YES